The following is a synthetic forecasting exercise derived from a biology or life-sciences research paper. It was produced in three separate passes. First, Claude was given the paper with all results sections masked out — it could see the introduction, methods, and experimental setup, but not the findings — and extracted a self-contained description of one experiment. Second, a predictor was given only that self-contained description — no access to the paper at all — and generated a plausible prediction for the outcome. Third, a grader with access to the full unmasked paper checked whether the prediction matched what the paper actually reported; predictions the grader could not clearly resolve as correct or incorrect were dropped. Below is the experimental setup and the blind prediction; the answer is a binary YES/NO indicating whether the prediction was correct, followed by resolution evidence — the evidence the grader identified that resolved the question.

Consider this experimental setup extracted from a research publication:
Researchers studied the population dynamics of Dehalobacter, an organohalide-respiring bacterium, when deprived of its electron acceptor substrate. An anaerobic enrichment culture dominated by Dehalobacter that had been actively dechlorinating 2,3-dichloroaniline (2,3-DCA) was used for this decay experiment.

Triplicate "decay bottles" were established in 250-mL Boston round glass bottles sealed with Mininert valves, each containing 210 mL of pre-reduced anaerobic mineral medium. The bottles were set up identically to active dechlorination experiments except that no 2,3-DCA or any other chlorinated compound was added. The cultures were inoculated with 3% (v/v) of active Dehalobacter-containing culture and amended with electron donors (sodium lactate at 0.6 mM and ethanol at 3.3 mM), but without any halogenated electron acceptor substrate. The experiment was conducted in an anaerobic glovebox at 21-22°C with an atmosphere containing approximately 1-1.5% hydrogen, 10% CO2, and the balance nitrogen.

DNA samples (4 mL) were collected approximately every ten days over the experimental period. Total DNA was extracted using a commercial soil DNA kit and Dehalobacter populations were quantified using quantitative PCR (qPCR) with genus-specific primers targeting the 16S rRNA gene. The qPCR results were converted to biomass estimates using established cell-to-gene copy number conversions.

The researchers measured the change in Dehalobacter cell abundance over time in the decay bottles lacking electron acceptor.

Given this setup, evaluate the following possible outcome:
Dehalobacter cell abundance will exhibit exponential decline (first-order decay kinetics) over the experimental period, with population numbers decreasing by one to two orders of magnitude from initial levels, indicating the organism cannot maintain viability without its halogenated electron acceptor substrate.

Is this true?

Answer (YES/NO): NO